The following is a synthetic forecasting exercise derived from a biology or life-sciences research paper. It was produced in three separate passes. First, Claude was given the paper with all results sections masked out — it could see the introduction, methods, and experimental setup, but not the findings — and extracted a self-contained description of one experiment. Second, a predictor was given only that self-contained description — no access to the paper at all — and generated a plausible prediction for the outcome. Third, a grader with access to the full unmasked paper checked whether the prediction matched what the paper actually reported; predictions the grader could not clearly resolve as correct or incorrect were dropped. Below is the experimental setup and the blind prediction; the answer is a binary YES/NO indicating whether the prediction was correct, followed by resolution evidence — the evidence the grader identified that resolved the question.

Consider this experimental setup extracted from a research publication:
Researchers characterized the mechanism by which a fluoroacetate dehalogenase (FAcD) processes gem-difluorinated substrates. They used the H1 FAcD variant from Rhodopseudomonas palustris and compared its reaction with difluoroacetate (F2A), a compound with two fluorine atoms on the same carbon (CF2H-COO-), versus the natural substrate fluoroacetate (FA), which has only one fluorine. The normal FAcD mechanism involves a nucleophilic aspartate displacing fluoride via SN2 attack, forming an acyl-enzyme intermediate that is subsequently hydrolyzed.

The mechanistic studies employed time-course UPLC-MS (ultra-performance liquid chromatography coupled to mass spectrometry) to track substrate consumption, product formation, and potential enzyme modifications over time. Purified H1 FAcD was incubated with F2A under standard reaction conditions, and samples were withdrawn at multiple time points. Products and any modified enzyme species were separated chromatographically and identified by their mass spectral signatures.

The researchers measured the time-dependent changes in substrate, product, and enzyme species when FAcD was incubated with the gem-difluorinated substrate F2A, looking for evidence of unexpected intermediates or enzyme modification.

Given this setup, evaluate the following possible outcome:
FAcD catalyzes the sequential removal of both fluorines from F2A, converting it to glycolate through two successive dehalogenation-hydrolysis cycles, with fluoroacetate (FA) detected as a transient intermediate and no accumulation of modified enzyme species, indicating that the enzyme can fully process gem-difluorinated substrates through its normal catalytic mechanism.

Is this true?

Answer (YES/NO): NO